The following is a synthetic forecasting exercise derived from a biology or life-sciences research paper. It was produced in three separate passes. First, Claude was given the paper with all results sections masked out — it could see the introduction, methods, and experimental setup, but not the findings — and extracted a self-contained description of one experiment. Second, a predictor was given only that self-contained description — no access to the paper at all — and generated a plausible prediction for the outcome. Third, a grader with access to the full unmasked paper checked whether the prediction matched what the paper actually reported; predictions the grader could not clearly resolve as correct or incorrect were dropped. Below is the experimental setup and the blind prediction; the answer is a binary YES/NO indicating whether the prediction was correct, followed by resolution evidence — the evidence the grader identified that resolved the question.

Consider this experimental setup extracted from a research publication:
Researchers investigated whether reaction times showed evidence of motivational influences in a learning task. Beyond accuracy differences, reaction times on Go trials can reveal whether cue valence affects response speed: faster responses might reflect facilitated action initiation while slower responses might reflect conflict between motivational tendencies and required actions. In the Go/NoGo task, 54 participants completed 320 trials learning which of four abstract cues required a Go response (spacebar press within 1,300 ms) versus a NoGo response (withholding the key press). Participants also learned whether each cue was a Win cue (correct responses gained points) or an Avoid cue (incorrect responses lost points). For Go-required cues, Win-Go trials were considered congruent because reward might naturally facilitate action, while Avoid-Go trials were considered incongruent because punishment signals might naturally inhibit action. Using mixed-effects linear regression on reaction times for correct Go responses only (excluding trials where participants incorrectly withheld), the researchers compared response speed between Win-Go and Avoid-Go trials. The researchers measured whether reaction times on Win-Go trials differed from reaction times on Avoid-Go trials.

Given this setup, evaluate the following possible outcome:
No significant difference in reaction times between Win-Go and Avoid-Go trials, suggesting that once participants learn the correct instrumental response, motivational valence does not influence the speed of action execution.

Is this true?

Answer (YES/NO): NO